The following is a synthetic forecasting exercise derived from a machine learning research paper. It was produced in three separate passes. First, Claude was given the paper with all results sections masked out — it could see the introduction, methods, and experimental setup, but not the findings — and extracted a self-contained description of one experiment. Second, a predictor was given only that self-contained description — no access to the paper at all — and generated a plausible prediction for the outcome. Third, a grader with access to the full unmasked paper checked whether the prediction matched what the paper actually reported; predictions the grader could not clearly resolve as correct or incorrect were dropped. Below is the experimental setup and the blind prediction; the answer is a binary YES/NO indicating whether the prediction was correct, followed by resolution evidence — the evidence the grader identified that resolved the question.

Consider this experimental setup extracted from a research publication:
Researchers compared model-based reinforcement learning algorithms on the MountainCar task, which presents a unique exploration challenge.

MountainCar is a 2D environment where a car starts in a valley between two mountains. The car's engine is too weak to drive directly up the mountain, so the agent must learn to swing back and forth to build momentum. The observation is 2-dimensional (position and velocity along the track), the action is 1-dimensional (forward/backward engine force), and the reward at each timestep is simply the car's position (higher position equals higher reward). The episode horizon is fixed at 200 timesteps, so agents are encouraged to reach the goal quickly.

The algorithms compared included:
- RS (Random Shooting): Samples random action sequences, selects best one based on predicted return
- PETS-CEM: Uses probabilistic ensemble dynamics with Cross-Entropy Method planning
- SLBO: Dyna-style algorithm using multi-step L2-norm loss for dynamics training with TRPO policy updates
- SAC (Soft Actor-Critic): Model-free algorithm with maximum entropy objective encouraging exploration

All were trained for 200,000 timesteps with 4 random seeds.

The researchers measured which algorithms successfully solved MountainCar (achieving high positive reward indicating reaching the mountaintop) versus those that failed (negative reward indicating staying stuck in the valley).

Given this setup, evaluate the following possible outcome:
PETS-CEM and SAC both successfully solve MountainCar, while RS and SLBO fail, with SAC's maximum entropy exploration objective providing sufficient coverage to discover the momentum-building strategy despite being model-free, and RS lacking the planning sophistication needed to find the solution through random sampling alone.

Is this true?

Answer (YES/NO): NO